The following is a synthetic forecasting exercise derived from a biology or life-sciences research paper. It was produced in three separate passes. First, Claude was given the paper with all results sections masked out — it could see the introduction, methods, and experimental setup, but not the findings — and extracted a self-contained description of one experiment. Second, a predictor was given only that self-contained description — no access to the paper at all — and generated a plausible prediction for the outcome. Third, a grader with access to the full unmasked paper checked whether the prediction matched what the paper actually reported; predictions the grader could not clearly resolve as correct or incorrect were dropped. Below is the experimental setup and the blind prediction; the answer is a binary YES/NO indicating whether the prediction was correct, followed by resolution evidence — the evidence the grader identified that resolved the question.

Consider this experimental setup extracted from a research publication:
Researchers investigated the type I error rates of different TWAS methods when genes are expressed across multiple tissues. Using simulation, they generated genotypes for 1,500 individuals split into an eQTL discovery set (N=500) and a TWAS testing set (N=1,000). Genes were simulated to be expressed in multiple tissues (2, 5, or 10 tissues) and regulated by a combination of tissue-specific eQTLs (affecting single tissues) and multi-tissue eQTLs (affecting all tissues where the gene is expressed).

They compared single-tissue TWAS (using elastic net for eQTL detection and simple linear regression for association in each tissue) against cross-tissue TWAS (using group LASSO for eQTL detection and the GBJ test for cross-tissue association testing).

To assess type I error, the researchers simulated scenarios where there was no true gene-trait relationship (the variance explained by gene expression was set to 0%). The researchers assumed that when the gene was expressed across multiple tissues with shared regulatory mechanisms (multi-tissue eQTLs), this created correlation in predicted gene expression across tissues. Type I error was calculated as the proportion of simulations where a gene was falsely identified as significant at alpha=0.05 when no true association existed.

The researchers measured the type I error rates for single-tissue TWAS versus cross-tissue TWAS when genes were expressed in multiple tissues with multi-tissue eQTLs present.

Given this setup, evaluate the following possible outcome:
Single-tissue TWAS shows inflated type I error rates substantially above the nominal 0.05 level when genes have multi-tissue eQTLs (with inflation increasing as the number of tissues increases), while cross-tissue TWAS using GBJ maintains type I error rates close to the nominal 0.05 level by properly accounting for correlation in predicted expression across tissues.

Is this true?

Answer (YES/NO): NO